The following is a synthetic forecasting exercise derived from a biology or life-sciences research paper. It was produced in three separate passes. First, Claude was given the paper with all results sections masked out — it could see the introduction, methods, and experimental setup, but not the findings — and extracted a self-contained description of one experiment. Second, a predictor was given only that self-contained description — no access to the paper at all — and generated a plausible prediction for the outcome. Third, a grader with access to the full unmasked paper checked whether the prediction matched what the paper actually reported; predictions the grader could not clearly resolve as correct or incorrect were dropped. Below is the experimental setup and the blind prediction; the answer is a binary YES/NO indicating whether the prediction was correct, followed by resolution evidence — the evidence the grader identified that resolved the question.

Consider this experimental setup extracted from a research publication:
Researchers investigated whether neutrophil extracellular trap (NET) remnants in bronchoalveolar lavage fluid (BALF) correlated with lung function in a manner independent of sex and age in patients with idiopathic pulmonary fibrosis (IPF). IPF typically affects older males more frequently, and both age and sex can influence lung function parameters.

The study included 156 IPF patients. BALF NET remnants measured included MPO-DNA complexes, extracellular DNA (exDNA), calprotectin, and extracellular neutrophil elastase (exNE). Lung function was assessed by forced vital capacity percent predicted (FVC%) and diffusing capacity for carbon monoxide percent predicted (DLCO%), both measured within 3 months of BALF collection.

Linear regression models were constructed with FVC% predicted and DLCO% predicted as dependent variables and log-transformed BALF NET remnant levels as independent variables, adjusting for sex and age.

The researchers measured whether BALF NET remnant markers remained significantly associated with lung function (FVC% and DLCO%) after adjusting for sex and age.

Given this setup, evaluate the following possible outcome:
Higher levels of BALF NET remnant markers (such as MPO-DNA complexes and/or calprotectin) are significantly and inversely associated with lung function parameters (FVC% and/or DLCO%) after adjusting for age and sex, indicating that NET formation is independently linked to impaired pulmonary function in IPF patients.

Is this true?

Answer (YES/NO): YES